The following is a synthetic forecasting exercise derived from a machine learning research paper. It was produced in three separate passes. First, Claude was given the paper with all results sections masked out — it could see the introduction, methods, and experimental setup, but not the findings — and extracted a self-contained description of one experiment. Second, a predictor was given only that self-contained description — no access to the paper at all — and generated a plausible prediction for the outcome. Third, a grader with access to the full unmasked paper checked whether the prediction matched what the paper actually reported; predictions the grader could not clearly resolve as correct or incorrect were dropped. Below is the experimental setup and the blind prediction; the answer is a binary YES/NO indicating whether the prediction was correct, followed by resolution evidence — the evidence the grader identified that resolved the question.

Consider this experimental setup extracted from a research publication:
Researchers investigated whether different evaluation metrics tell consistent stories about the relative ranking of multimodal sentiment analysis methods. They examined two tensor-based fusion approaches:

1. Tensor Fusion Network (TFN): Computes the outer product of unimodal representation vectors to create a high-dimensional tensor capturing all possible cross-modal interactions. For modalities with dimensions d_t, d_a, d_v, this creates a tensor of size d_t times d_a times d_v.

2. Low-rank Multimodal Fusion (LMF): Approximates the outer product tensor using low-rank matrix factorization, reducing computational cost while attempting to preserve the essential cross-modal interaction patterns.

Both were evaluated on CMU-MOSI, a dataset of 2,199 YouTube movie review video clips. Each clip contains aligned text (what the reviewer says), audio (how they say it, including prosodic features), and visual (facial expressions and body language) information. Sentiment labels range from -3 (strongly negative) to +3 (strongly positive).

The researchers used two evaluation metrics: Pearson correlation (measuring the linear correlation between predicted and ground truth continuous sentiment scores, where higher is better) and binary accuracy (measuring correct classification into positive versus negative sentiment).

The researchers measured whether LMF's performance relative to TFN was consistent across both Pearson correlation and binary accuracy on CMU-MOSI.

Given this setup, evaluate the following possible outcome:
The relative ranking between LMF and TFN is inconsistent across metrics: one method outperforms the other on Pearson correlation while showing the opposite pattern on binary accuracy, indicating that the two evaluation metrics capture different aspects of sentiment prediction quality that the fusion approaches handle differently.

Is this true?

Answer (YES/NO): NO